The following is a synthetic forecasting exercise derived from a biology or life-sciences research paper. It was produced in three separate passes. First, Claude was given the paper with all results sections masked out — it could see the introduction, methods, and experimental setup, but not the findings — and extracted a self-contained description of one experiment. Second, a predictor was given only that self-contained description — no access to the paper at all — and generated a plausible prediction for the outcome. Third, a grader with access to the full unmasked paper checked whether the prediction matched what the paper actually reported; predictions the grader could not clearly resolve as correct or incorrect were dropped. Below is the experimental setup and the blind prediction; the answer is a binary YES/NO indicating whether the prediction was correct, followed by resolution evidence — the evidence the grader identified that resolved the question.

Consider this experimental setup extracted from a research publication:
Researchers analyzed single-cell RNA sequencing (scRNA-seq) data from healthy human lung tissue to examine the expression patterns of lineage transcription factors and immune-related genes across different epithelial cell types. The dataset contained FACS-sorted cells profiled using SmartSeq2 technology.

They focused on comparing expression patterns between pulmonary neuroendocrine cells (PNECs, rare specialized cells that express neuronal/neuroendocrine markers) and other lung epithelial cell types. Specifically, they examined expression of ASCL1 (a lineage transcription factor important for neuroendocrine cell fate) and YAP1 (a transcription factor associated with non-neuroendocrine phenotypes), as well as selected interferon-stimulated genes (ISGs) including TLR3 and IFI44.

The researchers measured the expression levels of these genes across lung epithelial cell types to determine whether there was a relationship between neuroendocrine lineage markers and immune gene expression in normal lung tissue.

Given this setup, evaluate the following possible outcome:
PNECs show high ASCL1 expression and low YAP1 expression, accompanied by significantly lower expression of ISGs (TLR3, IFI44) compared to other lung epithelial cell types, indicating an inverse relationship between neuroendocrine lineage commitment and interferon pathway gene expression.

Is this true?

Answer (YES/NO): YES